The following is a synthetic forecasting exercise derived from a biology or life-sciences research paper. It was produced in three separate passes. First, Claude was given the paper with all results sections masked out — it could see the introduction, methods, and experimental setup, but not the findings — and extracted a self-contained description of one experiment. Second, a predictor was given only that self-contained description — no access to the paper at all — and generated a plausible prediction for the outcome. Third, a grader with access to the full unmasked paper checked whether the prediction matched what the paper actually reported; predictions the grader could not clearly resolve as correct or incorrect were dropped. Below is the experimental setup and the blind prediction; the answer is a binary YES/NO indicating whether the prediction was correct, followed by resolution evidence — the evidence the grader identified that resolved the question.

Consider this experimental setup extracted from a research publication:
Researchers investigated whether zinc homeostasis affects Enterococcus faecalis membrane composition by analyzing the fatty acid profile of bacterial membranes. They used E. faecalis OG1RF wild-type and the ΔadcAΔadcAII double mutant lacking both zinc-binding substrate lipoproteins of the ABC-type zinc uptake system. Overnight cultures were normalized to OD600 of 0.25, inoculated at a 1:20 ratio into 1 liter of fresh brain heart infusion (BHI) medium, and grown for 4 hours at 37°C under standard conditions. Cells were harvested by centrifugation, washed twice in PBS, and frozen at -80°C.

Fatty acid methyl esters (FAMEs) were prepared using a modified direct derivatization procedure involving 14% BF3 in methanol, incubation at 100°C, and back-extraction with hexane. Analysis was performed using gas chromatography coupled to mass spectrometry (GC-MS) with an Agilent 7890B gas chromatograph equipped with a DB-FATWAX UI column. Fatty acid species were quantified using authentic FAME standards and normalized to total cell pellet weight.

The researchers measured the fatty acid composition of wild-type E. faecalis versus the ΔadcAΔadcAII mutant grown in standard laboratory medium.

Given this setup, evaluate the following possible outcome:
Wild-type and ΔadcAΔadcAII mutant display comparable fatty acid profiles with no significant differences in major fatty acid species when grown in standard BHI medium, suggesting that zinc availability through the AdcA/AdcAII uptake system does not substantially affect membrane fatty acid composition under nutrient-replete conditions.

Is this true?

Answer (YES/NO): NO